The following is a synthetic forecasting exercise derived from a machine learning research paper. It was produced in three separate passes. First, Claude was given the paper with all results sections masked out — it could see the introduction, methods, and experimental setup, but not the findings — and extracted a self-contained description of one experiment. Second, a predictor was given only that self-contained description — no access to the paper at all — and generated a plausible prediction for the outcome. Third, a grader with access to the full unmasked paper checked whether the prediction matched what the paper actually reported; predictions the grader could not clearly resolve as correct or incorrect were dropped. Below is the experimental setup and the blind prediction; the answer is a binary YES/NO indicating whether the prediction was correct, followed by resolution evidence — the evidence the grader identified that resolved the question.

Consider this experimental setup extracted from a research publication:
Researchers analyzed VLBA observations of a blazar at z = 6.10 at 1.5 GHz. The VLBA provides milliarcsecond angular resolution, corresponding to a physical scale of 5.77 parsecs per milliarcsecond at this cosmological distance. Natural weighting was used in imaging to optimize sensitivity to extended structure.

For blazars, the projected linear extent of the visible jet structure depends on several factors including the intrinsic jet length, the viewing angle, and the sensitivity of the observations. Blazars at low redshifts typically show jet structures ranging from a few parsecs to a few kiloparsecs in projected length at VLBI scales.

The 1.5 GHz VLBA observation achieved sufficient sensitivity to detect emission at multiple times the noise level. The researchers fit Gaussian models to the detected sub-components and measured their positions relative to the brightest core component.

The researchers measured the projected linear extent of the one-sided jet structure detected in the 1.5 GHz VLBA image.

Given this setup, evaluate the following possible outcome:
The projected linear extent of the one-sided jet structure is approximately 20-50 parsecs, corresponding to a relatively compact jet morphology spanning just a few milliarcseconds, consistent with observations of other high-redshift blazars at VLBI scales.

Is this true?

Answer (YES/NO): NO